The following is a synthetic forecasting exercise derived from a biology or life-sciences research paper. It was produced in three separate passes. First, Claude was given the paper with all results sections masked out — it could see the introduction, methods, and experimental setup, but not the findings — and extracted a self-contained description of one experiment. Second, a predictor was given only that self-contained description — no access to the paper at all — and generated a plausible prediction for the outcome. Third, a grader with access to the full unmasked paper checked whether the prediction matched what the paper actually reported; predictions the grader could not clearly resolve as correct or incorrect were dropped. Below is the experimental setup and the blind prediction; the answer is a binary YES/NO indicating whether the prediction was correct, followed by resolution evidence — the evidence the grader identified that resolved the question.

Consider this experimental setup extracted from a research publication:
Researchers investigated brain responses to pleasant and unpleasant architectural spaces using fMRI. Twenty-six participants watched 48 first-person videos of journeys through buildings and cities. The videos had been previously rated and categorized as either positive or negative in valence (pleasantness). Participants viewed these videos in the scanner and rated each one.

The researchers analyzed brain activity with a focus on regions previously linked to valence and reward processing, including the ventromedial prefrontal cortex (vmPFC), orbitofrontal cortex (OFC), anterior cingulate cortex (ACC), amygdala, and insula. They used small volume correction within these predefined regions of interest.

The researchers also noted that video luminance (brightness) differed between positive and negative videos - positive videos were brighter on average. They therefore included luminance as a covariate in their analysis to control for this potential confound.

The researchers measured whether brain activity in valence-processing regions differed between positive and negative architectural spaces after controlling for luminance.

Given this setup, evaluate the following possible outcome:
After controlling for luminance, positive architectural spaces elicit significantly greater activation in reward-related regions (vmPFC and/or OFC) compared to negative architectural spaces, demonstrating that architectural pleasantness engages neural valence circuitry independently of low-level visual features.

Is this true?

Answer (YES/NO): YES